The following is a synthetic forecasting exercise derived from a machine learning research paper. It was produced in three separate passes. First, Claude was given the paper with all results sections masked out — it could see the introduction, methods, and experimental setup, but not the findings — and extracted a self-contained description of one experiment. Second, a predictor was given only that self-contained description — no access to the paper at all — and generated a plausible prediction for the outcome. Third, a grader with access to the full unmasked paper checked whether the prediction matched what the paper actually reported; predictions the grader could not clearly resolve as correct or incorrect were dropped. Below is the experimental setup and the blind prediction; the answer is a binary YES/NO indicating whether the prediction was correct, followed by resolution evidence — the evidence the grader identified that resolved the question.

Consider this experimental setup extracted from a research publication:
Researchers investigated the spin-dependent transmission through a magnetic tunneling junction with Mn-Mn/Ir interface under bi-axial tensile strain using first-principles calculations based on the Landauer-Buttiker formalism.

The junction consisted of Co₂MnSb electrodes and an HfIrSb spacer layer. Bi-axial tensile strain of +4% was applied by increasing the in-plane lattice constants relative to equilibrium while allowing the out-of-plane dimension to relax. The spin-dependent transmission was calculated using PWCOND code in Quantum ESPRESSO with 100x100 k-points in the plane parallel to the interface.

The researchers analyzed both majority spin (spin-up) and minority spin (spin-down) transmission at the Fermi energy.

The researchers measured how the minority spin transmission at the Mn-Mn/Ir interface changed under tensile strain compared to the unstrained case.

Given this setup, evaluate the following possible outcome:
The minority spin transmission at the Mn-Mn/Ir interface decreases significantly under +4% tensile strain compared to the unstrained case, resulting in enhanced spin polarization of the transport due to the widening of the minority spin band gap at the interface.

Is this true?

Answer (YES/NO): NO